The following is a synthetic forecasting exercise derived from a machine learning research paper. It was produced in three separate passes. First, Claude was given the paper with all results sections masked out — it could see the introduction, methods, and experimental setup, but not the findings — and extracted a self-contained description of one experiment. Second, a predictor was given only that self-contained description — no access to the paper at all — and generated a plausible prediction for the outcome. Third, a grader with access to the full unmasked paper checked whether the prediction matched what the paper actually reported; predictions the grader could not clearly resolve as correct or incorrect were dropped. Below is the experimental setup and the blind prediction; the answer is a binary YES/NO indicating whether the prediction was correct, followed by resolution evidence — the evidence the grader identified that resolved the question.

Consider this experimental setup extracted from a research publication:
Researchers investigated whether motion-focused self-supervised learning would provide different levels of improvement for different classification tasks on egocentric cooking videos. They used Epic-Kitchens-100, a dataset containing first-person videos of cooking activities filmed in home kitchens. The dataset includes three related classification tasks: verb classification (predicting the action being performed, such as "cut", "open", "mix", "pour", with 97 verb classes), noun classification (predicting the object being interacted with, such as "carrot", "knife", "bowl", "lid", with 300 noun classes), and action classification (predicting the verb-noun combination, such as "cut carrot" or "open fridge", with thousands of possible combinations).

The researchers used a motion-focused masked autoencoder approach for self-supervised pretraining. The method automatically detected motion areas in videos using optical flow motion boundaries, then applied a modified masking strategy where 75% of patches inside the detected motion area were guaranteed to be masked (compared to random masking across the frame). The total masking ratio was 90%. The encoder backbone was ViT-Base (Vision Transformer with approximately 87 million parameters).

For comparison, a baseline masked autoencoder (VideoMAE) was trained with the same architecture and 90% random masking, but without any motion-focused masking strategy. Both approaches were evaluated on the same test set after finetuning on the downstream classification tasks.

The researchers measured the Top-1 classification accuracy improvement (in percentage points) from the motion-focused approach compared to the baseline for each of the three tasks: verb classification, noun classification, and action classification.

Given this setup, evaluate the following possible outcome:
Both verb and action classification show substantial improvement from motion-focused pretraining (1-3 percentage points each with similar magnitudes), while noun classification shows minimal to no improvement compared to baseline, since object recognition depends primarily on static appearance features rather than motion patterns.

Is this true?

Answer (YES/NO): NO